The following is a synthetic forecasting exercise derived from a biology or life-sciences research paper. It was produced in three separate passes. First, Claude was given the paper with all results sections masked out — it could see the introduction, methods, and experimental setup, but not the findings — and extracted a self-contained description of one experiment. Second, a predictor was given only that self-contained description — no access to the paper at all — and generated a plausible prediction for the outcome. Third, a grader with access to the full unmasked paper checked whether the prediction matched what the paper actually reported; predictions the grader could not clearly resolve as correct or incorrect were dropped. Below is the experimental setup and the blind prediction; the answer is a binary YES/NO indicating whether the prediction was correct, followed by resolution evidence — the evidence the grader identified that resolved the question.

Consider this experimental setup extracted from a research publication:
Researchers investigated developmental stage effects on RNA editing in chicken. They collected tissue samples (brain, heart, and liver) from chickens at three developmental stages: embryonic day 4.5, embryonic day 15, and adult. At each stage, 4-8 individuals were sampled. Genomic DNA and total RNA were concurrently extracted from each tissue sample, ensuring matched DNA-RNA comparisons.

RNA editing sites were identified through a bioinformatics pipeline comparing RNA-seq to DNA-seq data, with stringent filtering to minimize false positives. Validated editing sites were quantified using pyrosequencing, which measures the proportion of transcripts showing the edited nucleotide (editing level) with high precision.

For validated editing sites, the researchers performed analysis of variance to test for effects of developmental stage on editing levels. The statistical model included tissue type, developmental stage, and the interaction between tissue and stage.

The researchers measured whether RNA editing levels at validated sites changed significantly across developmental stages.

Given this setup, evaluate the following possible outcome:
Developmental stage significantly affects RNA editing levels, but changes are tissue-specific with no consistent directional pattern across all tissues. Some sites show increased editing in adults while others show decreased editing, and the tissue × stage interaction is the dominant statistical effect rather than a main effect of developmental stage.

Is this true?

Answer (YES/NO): NO